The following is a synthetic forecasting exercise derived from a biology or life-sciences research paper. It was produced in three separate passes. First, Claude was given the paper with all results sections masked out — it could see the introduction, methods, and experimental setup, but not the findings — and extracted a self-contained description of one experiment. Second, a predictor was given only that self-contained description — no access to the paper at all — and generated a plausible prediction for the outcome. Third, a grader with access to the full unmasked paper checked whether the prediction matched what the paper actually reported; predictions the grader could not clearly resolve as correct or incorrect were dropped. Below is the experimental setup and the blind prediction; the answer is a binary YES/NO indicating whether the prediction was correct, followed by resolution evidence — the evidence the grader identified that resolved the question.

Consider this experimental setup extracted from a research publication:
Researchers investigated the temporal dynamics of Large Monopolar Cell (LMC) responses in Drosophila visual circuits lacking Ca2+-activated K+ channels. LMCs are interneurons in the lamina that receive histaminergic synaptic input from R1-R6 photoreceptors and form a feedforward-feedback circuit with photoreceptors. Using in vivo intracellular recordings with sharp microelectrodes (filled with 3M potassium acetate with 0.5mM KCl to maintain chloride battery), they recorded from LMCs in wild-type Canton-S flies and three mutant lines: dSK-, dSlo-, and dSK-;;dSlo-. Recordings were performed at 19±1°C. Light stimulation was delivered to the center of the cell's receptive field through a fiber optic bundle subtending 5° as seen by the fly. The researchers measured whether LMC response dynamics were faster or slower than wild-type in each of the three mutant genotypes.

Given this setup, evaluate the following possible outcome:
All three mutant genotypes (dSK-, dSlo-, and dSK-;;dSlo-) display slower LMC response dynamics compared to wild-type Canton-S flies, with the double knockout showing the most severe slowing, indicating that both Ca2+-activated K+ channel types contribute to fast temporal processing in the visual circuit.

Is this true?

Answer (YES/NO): NO